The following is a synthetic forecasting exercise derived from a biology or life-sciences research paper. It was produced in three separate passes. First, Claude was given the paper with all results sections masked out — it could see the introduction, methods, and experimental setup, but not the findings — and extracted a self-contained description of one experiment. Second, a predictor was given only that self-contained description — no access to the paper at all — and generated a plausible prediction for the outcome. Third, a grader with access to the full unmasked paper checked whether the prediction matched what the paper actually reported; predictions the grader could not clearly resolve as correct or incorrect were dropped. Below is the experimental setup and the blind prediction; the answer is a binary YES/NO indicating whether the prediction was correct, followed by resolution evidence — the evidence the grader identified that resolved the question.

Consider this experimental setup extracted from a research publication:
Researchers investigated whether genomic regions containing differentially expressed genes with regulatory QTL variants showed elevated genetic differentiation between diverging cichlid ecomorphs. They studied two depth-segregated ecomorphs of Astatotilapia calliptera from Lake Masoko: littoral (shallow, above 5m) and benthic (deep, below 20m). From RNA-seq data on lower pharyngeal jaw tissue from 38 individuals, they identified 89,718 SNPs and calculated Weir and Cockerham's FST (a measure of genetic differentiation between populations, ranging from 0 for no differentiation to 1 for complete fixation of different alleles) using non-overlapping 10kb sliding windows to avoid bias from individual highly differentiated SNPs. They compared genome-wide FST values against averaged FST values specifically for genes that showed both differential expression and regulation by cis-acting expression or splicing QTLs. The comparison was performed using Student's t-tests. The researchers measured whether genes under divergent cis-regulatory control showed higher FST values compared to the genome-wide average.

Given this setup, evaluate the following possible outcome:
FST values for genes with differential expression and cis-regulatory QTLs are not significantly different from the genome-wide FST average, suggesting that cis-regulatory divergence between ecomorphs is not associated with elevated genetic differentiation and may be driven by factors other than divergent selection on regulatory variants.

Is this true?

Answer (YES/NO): NO